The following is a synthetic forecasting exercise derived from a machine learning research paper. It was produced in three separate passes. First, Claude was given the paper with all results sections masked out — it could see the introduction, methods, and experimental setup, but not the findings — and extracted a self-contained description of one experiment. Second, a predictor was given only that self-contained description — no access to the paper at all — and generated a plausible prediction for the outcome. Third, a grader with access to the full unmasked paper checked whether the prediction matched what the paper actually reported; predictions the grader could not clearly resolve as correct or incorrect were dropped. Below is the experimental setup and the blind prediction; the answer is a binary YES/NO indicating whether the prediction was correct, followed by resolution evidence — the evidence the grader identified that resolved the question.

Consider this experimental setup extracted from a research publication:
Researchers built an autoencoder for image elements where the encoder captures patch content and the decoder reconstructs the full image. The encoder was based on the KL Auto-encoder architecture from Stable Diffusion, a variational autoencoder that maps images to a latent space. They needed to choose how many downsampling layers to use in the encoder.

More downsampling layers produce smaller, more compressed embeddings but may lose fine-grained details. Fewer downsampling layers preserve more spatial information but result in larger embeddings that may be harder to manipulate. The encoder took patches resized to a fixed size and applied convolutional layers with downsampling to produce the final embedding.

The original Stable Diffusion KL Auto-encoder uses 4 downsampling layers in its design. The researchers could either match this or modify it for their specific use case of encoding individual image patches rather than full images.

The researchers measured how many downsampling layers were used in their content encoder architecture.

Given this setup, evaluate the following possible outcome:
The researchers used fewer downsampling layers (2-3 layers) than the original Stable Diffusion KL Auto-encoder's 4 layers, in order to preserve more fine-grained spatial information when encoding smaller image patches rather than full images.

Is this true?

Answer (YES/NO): NO